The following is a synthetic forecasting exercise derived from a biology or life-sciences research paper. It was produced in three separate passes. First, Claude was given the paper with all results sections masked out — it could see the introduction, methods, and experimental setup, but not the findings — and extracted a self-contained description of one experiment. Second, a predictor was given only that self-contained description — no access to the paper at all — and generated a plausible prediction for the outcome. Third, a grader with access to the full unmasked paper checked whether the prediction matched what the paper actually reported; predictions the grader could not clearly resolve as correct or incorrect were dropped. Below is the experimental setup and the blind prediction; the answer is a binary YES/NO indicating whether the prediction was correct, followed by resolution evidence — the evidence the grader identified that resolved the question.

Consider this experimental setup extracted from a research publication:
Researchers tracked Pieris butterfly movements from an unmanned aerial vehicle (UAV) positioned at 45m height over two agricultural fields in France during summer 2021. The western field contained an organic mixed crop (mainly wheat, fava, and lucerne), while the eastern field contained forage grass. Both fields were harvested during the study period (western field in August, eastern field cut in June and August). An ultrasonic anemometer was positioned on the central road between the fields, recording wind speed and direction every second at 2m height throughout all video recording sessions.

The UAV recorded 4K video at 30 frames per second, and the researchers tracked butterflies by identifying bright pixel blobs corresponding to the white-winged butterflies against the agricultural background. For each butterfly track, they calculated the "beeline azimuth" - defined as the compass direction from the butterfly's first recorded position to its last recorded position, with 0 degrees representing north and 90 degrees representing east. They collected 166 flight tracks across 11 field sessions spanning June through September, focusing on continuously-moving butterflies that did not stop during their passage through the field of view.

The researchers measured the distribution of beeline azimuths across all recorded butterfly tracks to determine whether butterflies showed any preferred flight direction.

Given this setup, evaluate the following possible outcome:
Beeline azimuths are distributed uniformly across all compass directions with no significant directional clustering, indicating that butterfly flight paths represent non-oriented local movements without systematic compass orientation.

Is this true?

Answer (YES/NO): NO